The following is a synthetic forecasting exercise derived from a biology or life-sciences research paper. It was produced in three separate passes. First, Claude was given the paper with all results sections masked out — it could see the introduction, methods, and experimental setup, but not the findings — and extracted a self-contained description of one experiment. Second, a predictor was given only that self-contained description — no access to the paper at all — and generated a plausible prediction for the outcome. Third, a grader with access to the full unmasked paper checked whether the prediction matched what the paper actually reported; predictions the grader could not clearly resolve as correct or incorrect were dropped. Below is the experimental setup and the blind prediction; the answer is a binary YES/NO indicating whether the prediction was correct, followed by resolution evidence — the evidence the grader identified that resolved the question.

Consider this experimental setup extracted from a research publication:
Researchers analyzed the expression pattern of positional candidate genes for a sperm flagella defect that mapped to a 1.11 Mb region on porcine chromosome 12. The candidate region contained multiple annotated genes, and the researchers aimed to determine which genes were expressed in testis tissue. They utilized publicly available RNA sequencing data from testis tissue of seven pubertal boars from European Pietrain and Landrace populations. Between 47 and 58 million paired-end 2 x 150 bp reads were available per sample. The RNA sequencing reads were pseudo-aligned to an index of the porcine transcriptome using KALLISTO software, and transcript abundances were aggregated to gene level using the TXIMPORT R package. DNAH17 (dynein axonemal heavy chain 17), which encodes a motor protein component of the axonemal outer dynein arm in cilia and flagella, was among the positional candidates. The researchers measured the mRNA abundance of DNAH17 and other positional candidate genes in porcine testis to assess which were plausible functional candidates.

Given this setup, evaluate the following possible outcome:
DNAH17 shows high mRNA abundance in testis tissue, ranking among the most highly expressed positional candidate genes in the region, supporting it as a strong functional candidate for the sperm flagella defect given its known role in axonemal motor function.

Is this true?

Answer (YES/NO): YES